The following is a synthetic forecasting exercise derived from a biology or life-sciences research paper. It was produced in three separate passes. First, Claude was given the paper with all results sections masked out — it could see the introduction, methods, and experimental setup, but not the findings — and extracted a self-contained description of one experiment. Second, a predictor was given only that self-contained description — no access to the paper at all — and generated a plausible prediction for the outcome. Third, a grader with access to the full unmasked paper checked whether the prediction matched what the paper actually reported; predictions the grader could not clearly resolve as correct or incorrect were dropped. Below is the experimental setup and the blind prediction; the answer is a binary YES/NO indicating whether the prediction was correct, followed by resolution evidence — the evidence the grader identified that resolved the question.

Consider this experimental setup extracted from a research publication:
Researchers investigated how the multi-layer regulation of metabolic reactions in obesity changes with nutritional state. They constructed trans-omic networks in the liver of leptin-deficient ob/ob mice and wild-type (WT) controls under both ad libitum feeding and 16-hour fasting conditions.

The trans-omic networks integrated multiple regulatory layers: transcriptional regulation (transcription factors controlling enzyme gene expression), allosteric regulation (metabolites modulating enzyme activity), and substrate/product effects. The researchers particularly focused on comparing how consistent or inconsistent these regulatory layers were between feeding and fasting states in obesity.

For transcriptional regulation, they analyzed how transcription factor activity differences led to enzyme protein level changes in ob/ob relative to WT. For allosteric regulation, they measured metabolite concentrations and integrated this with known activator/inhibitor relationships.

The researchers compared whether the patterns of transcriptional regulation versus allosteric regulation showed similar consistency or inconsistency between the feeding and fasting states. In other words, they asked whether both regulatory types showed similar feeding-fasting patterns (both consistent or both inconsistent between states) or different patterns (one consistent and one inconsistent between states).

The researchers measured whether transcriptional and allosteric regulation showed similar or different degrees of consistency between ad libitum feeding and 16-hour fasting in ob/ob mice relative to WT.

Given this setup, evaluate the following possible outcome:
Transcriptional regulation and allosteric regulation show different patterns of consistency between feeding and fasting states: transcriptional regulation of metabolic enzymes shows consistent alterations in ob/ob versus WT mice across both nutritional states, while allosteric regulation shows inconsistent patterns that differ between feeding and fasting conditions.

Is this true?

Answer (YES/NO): YES